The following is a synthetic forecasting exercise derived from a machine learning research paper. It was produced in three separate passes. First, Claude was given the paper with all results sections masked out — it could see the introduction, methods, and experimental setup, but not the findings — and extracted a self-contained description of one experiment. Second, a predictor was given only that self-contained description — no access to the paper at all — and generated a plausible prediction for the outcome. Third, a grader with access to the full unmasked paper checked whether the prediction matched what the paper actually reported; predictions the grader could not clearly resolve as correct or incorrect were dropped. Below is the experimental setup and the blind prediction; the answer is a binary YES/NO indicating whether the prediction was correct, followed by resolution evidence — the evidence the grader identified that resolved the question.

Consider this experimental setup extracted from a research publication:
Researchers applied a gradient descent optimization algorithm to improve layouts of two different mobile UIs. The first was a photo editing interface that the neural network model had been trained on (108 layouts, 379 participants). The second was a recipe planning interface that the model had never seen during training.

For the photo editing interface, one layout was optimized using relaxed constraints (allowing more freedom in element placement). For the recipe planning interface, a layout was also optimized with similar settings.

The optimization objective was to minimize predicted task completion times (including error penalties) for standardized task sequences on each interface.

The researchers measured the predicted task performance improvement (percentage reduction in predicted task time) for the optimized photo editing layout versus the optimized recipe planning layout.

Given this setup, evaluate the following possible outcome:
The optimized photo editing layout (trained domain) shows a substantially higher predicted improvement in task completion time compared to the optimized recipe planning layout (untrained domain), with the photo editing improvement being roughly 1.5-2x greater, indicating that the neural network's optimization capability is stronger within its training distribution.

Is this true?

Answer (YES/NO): NO